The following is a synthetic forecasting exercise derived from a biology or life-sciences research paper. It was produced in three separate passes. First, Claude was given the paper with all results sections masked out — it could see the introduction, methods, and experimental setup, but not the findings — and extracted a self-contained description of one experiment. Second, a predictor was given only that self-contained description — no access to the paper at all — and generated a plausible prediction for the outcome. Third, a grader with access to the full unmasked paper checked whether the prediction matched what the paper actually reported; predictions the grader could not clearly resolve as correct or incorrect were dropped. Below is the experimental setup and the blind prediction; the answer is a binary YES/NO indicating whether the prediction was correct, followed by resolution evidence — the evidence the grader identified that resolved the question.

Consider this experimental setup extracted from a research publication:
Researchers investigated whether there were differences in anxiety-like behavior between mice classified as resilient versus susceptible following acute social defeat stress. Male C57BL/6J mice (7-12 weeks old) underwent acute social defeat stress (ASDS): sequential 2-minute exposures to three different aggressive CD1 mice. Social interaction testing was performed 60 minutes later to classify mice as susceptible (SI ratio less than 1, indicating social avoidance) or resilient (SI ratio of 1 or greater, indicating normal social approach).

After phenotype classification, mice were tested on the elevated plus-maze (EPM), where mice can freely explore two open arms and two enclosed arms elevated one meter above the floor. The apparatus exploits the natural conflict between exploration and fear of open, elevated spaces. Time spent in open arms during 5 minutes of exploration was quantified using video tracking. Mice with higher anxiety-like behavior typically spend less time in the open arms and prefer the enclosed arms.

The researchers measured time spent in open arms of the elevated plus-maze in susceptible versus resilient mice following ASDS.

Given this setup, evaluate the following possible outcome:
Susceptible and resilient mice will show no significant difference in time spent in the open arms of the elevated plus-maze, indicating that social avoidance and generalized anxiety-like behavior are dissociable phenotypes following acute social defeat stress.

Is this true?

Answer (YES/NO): YES